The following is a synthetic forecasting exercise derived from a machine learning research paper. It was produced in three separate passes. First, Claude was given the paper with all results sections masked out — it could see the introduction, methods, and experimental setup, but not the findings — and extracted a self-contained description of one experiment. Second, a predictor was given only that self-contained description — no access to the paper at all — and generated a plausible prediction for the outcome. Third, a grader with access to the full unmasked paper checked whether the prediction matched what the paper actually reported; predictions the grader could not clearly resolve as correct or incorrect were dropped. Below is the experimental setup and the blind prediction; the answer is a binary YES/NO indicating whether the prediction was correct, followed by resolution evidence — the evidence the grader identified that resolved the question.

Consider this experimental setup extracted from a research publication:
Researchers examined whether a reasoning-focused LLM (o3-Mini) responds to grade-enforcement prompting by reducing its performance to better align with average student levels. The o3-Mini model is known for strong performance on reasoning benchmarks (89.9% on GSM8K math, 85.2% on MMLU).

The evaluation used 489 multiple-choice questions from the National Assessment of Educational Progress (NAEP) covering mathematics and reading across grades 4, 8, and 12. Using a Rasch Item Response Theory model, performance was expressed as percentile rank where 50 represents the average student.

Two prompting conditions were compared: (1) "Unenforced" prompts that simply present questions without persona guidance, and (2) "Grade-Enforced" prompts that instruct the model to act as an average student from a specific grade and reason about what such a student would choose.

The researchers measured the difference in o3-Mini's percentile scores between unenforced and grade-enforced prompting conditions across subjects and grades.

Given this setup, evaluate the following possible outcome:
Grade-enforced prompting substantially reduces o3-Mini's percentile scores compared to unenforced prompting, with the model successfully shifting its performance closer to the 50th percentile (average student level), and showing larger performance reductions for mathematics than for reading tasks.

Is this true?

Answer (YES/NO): NO